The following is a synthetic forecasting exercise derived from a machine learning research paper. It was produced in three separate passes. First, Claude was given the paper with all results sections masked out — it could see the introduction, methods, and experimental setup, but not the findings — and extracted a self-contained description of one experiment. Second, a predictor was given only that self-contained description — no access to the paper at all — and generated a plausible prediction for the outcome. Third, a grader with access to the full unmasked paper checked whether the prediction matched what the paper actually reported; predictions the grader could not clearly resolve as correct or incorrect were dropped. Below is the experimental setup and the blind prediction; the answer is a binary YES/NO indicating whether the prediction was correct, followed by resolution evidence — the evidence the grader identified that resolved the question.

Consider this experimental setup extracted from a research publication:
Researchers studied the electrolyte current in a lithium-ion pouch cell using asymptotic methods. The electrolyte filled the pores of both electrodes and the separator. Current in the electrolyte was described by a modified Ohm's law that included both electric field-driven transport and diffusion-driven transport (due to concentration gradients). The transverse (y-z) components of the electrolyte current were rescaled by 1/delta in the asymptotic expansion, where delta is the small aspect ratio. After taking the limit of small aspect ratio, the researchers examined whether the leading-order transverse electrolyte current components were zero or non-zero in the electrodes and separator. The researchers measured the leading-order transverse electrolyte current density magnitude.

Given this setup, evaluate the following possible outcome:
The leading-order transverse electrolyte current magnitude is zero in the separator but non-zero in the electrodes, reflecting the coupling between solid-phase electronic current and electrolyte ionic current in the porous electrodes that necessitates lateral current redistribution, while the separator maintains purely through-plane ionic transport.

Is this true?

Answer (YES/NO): NO